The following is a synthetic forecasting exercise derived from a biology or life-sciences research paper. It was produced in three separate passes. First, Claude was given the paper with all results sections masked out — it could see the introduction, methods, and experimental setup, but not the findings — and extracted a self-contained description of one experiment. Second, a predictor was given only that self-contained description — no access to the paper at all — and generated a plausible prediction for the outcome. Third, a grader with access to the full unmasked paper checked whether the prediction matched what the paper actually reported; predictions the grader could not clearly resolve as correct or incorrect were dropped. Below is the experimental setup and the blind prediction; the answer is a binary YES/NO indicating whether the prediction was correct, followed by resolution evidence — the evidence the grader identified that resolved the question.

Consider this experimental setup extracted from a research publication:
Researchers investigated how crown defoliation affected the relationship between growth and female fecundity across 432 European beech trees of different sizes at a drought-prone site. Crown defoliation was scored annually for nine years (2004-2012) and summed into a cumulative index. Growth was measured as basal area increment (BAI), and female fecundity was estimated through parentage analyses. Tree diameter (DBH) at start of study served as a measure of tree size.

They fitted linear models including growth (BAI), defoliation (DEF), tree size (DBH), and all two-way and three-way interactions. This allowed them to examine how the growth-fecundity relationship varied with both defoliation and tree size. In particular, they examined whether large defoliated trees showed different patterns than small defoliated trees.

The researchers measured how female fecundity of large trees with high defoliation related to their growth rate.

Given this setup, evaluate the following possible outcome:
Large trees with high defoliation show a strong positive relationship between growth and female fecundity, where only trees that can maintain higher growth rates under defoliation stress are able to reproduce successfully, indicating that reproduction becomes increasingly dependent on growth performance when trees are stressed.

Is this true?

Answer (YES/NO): NO